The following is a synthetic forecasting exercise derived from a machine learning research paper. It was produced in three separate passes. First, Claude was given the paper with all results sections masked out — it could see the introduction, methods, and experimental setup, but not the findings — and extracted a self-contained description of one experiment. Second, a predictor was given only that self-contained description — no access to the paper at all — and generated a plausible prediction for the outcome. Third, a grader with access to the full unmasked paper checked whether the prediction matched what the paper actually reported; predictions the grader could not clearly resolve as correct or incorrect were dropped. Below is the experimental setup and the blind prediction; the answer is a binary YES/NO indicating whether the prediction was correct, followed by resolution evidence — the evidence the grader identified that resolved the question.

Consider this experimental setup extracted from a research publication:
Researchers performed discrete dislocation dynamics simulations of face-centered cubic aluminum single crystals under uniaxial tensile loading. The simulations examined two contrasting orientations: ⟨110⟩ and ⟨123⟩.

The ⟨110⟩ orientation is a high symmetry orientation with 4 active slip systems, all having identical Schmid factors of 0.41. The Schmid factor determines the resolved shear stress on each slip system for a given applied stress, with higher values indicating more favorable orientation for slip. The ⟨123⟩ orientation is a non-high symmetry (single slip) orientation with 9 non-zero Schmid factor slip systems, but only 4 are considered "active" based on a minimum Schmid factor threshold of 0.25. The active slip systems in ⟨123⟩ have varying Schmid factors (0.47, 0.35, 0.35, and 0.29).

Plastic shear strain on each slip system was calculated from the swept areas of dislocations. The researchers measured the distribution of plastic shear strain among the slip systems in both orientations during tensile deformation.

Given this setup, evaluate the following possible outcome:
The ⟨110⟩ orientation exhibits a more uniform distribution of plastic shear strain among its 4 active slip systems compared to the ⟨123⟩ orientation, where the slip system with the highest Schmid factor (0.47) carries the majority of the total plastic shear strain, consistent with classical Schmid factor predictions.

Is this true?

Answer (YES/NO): YES